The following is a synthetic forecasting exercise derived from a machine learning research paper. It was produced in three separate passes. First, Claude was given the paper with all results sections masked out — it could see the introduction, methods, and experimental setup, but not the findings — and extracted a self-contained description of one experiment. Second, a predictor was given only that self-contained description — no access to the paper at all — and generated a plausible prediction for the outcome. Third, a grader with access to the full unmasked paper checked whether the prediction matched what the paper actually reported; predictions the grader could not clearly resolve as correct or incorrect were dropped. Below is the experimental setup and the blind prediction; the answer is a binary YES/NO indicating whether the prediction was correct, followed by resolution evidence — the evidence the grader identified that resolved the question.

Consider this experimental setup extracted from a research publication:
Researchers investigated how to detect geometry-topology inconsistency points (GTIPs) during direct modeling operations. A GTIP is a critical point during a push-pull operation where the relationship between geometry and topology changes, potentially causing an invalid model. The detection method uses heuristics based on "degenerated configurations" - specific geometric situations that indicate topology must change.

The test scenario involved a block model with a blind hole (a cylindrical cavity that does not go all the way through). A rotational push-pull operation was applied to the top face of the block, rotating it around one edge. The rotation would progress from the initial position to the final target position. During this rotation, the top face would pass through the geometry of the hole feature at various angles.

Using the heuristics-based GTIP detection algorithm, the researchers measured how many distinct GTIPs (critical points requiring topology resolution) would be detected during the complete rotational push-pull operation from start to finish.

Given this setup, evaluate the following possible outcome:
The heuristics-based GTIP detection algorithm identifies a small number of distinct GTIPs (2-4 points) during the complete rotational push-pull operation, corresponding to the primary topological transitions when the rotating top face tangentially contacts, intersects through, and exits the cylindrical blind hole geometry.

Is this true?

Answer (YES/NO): NO